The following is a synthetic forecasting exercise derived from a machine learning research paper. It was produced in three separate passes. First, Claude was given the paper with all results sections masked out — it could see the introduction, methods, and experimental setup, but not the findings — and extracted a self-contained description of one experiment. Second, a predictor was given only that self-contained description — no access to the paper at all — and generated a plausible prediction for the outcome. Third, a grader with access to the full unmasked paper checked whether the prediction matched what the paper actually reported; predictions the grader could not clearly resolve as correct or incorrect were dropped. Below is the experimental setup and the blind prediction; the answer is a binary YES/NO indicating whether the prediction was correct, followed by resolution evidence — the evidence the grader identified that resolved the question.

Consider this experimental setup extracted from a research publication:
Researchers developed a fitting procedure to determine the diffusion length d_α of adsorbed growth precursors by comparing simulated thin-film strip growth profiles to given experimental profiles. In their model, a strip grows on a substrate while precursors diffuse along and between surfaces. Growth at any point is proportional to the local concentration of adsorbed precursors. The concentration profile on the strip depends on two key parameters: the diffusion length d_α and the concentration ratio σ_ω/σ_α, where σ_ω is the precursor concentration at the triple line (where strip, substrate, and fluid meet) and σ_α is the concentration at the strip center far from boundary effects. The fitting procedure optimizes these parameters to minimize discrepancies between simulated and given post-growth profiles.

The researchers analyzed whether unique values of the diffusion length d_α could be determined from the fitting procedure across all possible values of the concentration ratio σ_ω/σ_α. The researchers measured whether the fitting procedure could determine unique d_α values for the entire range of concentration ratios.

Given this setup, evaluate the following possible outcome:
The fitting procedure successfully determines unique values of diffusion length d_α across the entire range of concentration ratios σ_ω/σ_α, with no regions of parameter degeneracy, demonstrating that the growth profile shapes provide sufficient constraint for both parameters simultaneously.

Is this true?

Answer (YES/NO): NO